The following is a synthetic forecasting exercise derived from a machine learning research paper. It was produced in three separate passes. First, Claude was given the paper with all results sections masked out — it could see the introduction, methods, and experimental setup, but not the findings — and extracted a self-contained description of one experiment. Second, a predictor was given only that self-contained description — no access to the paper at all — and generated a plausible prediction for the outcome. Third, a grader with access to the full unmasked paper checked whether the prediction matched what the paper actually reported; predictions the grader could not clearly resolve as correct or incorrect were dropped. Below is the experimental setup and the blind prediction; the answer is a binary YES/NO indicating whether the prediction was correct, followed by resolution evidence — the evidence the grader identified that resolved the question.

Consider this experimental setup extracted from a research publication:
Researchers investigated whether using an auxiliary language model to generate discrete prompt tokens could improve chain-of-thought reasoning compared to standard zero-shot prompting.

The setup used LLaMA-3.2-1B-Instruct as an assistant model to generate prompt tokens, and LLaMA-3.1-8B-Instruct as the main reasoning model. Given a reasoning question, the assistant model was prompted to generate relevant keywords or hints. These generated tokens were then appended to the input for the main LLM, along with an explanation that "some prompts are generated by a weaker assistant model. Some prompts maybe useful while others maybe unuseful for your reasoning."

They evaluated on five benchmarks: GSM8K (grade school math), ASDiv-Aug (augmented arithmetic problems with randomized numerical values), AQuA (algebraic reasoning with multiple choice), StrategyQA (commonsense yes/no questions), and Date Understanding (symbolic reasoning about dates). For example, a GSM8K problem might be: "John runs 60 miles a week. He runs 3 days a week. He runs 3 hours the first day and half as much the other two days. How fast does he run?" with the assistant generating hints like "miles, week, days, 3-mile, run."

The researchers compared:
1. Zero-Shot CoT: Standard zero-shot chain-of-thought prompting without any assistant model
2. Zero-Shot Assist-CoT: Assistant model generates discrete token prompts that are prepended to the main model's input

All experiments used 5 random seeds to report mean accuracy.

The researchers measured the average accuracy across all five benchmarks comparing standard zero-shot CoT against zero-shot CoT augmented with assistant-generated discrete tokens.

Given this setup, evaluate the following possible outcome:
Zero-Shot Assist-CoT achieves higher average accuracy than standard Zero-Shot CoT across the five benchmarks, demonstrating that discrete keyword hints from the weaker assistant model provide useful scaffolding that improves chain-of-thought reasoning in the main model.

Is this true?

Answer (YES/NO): YES